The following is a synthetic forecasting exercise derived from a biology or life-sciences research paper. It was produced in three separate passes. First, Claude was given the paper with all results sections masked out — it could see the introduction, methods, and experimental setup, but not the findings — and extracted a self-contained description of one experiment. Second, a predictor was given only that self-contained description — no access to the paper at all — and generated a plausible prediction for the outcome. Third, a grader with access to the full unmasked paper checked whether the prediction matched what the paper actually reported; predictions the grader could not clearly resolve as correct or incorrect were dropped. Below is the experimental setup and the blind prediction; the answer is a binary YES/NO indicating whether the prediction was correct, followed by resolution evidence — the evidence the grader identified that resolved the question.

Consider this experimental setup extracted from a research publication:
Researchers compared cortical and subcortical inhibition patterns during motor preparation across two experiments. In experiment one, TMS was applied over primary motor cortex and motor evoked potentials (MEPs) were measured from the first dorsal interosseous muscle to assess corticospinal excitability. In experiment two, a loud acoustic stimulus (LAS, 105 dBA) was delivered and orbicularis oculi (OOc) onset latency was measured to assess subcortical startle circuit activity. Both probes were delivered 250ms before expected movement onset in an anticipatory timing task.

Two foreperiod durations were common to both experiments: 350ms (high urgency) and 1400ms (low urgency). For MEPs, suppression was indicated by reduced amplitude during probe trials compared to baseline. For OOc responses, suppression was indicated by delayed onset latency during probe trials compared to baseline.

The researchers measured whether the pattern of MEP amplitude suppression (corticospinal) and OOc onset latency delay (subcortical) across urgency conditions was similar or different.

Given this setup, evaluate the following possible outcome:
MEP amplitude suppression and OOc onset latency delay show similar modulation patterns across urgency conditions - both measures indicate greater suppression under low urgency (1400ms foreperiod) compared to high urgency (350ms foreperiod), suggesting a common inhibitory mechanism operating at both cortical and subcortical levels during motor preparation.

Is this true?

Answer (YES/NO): NO